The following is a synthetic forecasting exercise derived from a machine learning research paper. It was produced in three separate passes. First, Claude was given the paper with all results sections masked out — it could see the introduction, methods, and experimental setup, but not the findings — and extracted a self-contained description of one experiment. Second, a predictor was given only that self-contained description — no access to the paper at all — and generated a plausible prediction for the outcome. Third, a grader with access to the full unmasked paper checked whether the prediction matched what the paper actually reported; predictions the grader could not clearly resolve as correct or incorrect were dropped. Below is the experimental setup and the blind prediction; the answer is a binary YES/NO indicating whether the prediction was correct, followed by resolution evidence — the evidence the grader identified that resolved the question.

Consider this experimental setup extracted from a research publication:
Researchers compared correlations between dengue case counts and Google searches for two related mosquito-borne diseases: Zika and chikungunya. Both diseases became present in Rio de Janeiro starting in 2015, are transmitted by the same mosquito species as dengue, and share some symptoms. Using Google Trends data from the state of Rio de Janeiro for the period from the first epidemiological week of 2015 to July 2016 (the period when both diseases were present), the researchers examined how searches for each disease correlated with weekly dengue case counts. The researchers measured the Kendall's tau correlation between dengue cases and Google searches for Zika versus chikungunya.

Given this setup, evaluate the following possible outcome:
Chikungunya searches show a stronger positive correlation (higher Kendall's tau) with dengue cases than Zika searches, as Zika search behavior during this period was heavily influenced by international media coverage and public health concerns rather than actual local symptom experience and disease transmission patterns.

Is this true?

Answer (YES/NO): YES